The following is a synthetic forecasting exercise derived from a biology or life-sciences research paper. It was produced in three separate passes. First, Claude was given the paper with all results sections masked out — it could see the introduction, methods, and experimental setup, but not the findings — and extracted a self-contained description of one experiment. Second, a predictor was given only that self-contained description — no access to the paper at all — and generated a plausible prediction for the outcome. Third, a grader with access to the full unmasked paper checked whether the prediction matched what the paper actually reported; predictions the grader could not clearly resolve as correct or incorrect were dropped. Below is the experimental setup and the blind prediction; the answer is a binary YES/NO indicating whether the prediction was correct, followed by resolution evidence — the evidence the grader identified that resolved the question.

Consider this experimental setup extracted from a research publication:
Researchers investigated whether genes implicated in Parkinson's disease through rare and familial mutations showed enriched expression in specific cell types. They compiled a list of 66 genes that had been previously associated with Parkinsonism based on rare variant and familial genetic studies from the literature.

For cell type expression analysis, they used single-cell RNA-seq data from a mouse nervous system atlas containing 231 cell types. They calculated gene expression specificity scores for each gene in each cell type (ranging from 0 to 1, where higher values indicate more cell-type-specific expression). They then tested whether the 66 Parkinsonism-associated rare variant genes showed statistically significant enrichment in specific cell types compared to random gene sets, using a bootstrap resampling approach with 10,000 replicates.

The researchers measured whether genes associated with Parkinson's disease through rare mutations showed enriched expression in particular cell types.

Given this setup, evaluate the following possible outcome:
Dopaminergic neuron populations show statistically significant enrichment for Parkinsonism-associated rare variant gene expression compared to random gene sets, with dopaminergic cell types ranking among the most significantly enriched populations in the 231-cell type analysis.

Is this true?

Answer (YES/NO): YES